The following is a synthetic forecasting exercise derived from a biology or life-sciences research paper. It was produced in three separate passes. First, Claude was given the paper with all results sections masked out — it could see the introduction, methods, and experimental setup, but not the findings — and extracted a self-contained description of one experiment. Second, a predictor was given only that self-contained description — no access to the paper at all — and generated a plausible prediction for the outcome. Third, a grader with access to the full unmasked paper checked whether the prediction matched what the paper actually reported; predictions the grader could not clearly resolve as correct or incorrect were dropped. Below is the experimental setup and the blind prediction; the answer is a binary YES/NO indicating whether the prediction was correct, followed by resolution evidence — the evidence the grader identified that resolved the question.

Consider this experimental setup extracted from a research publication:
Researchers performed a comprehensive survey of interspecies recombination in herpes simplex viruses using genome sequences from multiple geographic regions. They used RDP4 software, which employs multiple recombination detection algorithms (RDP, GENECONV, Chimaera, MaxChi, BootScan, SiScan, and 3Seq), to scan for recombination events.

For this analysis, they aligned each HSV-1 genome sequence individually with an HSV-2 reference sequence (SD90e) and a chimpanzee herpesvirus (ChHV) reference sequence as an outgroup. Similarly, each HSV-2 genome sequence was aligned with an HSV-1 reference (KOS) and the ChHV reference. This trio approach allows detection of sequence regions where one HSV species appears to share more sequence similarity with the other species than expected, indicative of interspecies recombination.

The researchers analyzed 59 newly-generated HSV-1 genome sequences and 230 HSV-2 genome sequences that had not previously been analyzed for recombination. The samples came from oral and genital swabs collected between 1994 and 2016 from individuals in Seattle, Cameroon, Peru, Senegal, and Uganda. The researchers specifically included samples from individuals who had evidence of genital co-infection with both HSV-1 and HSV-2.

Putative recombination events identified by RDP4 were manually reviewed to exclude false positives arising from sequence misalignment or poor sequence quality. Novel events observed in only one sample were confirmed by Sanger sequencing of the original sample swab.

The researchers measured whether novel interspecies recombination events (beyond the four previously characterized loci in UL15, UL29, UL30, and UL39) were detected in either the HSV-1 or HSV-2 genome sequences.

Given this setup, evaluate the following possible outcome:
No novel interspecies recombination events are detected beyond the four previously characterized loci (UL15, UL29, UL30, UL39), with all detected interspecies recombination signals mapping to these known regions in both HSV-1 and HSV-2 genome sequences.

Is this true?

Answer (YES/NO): NO